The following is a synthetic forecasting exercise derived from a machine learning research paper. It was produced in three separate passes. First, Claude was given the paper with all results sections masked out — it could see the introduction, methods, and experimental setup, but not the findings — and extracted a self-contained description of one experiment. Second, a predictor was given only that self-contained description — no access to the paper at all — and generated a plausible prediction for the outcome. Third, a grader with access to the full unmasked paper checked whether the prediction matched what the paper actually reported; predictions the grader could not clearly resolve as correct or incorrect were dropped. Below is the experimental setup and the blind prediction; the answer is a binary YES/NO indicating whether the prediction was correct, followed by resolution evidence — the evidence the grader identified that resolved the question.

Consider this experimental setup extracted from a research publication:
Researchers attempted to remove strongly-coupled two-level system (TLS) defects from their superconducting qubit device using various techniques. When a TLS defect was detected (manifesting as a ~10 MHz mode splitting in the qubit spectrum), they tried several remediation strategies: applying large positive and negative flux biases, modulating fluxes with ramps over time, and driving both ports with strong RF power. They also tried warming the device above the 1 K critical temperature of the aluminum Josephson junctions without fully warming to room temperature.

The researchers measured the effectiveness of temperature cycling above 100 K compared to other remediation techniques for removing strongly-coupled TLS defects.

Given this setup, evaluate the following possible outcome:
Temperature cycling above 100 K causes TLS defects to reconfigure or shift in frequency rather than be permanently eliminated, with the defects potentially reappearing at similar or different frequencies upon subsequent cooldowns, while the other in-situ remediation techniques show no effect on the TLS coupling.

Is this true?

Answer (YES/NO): NO